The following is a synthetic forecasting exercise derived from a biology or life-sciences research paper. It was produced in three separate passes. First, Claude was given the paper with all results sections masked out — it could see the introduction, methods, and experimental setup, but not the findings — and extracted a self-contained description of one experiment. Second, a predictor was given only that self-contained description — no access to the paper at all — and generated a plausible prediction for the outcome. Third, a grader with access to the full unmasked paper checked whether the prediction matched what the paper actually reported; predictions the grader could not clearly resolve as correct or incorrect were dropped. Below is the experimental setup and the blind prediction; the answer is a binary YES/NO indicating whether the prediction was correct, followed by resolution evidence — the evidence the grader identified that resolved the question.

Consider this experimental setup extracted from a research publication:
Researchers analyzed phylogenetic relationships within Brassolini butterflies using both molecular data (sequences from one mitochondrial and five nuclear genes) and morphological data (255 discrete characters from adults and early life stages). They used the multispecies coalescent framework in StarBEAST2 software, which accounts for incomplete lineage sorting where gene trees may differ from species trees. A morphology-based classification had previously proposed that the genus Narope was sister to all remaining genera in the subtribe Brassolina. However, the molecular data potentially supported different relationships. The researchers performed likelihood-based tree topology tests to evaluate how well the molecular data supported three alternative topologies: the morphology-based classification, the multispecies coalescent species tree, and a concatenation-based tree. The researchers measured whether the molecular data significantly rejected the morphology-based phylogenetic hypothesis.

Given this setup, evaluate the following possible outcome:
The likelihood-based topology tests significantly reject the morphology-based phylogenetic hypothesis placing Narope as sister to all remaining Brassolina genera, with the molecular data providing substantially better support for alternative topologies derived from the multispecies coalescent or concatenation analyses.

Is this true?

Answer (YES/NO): YES